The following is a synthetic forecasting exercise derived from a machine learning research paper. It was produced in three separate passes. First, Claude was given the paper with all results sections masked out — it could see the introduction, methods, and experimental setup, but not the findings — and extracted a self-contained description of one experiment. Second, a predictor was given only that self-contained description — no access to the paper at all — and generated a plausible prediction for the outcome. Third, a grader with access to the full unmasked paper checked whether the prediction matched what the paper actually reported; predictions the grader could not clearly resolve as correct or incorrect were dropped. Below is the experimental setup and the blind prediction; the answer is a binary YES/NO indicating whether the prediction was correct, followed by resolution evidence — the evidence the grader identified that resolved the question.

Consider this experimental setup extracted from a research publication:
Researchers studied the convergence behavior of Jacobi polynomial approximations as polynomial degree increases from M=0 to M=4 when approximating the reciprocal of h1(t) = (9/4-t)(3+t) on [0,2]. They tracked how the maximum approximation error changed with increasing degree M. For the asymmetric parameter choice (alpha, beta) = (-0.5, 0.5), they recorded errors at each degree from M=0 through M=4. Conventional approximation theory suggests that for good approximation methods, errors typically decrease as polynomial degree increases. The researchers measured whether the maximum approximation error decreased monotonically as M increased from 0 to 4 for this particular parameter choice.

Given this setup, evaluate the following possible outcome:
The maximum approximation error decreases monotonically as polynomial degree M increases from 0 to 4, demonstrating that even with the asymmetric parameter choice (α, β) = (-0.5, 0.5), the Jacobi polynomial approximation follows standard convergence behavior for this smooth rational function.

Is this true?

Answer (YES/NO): NO